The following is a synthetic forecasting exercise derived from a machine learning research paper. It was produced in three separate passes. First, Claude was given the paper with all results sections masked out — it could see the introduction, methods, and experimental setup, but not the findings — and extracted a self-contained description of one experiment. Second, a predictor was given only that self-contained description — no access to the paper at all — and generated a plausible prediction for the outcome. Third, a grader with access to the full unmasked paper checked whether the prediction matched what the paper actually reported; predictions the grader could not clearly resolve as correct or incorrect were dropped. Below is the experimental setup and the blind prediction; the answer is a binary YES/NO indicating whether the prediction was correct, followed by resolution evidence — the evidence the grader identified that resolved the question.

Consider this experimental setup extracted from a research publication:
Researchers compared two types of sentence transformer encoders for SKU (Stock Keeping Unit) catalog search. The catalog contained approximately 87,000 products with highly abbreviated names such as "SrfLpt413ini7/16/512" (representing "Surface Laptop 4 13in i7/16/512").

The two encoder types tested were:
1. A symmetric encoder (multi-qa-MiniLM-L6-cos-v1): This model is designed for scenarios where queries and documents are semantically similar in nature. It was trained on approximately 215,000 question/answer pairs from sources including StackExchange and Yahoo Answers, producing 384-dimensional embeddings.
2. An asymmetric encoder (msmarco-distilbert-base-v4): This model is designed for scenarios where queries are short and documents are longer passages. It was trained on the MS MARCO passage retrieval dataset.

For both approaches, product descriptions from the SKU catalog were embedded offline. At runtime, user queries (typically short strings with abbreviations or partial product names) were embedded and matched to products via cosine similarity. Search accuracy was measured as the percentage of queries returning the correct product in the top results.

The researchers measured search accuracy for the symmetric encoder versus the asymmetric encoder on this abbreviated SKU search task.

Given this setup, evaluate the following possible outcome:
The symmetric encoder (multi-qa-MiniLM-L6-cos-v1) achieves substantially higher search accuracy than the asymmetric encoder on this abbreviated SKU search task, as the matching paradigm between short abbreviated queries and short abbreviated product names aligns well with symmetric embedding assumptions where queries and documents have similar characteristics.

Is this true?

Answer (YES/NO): YES